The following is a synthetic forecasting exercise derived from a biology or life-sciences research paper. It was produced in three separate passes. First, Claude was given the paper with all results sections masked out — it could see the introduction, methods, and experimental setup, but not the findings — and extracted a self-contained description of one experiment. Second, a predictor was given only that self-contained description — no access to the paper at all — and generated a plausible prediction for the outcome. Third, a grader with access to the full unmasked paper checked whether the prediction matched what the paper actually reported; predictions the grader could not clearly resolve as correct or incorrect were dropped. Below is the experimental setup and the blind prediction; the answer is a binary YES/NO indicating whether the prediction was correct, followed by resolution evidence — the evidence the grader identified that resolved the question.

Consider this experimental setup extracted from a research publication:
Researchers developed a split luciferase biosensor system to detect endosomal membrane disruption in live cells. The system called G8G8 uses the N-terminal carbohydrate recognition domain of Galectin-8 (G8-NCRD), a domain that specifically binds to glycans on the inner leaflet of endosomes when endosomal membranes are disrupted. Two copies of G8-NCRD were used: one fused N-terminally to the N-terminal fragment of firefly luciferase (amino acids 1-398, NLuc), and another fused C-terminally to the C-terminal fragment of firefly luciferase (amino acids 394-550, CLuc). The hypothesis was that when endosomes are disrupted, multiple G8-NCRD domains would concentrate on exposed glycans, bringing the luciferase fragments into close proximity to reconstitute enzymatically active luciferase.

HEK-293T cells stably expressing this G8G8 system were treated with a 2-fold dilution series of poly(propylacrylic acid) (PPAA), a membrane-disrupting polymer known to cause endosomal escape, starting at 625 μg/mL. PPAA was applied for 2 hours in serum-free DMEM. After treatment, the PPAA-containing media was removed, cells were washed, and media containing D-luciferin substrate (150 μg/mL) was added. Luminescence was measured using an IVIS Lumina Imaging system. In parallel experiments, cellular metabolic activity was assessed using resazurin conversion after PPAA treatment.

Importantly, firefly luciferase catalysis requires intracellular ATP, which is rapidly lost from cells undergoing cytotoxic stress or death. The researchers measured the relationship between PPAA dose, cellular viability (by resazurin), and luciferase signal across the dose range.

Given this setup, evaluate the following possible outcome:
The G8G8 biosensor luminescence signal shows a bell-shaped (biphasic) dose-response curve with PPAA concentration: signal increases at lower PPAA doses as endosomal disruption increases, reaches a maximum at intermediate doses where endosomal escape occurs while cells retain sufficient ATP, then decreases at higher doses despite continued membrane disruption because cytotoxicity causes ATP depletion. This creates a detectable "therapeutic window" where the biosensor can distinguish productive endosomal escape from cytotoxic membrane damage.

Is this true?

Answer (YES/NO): YES